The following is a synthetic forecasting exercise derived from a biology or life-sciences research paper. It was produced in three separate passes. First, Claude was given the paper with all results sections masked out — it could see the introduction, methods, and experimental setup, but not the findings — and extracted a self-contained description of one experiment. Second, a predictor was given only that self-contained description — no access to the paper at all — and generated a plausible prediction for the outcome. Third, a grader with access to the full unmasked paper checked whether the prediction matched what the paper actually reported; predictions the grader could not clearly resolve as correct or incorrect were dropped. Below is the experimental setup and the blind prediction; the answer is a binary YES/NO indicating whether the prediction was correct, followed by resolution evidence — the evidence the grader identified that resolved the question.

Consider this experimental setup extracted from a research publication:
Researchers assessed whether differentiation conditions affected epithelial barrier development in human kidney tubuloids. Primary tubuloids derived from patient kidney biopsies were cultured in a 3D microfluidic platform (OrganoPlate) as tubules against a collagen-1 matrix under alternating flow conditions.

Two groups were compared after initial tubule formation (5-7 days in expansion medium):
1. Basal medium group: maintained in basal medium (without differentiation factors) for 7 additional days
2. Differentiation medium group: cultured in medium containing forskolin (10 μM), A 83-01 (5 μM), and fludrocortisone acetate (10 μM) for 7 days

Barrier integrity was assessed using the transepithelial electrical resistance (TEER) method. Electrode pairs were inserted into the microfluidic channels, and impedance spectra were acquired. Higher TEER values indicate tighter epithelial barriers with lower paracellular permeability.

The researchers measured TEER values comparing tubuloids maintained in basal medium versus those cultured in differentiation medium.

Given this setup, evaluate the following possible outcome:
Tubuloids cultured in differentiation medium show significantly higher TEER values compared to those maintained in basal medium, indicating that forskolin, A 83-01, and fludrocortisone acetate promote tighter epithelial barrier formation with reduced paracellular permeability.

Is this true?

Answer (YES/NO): YES